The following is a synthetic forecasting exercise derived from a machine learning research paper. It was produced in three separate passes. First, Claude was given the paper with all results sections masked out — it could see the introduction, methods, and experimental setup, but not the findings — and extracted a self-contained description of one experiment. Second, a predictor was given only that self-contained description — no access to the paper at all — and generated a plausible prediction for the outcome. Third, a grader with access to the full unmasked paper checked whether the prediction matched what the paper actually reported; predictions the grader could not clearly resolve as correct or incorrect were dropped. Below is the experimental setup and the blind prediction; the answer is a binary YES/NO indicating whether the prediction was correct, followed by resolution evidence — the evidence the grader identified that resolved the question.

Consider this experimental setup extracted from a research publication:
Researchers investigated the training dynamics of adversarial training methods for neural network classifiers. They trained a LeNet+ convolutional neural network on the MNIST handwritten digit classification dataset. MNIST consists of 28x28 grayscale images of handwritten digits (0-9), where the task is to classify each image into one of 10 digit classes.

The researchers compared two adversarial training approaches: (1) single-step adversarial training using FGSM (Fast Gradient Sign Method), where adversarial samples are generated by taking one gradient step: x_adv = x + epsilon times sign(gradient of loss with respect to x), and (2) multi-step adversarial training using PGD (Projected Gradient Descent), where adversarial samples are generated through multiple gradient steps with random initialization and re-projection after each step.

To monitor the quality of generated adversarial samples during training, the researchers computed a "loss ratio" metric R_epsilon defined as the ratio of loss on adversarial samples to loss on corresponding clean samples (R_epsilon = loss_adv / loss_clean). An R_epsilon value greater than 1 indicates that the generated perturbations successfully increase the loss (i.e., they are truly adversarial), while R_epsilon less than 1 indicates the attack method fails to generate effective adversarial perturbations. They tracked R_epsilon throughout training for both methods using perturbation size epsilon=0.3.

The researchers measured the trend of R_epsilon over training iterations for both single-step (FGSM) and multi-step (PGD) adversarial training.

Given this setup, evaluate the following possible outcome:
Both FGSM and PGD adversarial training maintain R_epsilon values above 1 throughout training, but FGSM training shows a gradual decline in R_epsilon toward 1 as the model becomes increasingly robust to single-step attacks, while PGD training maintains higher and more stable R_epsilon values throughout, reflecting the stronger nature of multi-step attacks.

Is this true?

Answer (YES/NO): NO